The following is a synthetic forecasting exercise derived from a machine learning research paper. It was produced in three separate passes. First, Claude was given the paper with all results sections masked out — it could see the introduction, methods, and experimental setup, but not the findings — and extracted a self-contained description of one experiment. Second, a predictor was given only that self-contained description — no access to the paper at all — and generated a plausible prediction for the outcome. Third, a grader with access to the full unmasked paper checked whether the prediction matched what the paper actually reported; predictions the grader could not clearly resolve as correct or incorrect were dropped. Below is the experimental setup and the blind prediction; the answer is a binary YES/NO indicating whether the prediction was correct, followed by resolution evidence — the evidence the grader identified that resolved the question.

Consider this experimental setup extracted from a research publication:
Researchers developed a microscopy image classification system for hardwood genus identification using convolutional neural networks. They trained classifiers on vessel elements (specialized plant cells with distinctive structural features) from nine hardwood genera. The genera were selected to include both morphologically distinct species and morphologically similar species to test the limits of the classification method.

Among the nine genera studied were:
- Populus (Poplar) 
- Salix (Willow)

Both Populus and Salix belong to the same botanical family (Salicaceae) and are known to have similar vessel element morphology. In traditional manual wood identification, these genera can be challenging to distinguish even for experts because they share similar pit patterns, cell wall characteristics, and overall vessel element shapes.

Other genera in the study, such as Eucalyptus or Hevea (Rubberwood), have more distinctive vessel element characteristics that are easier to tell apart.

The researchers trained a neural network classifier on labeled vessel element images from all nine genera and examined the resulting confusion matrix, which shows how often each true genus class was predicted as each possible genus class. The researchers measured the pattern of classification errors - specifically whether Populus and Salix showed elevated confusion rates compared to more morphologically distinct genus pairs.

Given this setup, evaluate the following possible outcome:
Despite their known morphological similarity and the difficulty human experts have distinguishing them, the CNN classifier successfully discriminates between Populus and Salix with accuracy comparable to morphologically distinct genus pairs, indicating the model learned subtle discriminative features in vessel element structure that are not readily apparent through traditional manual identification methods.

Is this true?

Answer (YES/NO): NO